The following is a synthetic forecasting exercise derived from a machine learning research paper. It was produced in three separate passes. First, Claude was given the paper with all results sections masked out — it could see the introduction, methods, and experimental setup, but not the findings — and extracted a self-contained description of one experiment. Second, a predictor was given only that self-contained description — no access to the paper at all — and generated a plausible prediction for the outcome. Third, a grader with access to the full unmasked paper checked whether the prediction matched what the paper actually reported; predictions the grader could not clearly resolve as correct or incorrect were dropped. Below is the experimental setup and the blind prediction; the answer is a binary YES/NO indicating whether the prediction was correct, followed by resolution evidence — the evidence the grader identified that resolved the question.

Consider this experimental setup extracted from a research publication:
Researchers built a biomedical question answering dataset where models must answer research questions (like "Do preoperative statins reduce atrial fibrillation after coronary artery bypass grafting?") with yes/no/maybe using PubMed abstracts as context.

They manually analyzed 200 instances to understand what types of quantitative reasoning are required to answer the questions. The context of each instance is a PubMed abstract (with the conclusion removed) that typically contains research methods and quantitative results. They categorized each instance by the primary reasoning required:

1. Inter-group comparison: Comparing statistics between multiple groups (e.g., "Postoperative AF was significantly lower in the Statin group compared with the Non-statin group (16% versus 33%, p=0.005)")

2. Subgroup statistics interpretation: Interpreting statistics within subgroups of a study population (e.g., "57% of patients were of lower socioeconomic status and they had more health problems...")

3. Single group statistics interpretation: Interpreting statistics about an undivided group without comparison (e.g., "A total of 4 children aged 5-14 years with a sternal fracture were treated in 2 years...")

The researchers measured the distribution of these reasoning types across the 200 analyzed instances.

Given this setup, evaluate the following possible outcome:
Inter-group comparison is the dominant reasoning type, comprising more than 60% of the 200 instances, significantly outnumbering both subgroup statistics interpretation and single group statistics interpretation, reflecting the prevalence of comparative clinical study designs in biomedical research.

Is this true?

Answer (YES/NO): NO